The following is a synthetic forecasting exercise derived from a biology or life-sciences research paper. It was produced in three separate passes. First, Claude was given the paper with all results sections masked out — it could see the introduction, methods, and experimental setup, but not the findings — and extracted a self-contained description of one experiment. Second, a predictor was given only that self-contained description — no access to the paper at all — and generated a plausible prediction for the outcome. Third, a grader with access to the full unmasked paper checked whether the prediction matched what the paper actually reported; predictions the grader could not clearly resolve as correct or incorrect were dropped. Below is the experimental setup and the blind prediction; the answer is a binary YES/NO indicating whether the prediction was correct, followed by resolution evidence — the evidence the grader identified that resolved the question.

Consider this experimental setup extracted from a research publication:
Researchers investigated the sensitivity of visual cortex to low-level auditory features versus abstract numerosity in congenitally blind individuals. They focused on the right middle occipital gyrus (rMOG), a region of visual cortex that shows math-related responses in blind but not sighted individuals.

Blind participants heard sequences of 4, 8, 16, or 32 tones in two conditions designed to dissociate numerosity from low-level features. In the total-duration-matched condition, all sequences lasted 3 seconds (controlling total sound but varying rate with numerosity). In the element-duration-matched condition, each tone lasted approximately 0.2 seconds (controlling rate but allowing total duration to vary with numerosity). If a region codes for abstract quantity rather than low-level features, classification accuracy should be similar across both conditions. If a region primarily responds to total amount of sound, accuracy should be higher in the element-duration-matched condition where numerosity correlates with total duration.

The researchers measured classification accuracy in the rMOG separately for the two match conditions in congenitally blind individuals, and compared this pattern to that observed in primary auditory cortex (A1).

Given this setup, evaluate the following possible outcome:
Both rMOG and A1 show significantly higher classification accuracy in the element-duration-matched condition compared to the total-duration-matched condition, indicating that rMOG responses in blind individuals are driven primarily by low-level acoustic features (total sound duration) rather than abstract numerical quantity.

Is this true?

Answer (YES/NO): NO